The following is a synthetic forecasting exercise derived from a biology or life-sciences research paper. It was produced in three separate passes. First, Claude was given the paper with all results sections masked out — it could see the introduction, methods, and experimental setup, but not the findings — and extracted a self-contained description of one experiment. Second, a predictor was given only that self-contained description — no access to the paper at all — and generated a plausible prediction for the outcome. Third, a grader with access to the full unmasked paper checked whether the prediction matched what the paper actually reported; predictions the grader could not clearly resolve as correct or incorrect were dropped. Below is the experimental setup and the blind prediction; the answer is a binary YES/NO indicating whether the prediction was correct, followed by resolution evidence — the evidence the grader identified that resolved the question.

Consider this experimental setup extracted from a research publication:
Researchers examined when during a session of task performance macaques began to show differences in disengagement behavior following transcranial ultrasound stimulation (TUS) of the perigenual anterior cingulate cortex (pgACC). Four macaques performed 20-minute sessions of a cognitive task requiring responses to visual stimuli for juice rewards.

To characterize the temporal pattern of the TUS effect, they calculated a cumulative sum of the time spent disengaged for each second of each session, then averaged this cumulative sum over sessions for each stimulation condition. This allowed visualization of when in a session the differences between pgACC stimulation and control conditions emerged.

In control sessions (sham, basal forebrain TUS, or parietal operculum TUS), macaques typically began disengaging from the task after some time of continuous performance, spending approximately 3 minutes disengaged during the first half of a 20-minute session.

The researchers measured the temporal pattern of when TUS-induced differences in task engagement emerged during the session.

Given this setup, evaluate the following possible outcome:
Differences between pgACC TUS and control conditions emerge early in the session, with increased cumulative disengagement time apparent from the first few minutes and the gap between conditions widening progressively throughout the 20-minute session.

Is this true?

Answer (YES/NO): NO